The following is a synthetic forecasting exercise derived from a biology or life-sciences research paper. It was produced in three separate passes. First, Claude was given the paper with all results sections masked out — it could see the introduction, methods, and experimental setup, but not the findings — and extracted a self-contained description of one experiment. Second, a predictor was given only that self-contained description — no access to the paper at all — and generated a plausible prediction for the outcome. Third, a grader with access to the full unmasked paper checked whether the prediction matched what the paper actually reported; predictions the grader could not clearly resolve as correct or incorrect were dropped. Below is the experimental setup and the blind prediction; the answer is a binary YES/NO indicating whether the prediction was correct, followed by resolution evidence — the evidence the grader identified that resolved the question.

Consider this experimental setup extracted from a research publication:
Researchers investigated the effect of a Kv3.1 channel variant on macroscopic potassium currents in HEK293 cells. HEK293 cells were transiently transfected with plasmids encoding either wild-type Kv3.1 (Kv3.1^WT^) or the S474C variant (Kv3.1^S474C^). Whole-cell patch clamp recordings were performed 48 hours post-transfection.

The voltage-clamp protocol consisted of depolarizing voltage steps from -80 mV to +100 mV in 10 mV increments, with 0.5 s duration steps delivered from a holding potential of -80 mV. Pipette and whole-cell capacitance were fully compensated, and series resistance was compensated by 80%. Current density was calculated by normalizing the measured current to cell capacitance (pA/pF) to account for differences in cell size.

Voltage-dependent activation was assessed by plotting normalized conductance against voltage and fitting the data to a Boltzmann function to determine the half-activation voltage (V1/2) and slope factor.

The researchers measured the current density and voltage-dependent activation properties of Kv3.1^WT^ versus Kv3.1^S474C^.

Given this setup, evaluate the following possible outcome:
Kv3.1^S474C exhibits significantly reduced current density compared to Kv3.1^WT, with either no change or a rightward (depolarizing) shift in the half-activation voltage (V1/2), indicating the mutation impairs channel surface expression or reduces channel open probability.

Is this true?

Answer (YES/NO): YES